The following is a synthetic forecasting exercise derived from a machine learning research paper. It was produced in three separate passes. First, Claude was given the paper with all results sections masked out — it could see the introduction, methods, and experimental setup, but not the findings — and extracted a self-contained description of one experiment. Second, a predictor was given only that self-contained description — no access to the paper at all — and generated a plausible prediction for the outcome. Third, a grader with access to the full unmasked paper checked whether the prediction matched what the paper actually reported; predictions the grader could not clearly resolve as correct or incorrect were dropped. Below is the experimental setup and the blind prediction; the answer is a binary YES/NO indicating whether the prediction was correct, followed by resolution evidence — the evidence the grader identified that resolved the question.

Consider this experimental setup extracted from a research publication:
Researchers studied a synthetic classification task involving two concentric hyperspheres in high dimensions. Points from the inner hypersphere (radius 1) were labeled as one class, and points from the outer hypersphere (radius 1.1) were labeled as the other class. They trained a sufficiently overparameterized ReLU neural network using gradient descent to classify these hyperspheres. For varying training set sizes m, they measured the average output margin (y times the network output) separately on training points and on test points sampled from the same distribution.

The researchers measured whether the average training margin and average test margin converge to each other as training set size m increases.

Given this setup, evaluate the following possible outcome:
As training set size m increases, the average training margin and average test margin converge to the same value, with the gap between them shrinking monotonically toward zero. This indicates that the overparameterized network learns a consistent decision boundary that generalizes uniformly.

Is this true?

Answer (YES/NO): NO